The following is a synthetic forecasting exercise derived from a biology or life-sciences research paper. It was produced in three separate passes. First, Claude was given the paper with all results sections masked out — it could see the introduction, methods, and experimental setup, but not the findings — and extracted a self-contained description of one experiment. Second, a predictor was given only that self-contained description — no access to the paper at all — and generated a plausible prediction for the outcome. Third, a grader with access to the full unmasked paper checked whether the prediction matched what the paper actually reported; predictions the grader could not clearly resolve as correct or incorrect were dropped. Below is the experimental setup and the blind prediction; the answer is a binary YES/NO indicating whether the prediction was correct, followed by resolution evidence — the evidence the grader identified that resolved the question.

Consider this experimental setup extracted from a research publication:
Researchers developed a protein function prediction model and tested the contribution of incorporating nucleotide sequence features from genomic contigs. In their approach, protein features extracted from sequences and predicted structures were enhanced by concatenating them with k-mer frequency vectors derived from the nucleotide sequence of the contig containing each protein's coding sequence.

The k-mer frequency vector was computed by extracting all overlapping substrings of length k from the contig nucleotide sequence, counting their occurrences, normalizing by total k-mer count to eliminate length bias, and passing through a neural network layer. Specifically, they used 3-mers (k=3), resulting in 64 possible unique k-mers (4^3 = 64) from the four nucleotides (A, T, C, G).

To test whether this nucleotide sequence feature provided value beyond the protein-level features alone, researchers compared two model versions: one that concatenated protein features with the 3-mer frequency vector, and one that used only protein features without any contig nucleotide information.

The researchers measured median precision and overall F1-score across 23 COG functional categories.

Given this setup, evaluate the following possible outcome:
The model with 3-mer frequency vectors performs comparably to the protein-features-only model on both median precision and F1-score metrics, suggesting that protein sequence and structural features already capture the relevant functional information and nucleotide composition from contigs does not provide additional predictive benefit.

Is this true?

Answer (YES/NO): NO